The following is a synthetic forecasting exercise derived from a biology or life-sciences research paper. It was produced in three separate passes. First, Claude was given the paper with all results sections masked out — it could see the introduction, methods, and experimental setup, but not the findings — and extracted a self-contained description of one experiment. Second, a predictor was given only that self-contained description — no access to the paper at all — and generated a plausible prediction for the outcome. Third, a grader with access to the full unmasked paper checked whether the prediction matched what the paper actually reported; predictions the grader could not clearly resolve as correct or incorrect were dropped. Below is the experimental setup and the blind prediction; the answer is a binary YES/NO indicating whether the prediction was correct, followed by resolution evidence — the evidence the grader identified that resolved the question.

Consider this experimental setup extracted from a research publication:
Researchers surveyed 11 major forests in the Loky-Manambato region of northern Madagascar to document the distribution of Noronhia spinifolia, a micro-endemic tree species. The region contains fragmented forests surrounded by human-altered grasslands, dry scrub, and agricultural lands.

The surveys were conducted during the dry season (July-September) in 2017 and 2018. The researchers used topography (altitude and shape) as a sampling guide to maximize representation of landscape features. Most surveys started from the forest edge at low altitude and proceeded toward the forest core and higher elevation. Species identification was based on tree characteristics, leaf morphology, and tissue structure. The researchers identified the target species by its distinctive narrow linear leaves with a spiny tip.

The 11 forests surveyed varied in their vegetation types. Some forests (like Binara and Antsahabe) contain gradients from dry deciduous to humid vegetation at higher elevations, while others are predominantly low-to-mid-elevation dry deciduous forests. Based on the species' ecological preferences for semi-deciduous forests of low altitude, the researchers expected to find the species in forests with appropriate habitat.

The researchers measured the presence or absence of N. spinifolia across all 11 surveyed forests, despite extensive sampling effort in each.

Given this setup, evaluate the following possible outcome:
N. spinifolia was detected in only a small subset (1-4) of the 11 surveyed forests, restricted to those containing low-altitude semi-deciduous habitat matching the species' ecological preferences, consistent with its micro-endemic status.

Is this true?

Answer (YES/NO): NO